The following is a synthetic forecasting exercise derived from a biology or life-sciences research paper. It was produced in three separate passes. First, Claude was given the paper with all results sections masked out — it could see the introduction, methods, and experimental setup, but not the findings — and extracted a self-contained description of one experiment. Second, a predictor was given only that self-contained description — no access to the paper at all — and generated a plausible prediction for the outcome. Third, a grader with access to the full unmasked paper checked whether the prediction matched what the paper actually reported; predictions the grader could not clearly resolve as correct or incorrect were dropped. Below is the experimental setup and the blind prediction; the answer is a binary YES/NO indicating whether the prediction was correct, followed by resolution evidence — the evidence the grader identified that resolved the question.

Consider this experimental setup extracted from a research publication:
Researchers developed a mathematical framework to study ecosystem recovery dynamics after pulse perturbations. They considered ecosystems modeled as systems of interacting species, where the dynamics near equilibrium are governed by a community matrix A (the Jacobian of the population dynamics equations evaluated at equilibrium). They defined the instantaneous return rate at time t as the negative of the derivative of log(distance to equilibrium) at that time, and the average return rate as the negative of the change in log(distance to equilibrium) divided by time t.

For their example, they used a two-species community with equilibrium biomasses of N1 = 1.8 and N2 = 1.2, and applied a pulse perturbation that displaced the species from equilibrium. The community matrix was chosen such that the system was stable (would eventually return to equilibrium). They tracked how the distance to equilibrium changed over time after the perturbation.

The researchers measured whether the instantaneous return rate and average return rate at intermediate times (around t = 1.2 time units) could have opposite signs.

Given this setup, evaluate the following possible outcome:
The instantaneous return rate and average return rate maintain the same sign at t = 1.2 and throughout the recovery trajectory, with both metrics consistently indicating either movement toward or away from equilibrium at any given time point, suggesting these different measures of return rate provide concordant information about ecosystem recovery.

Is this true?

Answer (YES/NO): NO